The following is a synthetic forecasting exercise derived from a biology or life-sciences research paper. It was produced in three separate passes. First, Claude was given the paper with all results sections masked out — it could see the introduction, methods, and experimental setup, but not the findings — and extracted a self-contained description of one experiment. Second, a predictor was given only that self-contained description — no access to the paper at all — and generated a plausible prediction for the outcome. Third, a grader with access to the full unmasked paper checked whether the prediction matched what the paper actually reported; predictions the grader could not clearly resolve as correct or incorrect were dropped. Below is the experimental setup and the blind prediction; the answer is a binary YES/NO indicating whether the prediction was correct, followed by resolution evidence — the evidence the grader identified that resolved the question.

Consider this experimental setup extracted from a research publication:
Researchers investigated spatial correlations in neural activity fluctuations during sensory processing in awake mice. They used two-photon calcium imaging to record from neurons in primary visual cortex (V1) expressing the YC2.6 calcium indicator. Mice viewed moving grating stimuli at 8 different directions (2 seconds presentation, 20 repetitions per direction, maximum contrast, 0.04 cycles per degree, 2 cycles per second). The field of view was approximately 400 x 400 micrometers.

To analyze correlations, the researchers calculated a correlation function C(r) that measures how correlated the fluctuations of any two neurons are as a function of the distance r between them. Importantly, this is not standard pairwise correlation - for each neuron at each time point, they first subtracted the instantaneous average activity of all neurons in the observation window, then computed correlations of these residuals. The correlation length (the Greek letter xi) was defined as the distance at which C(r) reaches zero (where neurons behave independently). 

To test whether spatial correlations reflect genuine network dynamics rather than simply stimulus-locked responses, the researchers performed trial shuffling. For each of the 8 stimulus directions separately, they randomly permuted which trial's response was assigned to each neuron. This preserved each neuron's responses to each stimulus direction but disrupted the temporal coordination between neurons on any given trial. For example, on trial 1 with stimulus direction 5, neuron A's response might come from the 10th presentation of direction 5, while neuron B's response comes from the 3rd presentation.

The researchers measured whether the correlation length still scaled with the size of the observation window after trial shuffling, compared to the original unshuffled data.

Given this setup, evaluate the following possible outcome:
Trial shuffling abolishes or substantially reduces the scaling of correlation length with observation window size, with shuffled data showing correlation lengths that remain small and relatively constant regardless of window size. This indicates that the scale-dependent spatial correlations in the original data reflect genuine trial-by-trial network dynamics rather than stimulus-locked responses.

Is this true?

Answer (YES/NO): YES